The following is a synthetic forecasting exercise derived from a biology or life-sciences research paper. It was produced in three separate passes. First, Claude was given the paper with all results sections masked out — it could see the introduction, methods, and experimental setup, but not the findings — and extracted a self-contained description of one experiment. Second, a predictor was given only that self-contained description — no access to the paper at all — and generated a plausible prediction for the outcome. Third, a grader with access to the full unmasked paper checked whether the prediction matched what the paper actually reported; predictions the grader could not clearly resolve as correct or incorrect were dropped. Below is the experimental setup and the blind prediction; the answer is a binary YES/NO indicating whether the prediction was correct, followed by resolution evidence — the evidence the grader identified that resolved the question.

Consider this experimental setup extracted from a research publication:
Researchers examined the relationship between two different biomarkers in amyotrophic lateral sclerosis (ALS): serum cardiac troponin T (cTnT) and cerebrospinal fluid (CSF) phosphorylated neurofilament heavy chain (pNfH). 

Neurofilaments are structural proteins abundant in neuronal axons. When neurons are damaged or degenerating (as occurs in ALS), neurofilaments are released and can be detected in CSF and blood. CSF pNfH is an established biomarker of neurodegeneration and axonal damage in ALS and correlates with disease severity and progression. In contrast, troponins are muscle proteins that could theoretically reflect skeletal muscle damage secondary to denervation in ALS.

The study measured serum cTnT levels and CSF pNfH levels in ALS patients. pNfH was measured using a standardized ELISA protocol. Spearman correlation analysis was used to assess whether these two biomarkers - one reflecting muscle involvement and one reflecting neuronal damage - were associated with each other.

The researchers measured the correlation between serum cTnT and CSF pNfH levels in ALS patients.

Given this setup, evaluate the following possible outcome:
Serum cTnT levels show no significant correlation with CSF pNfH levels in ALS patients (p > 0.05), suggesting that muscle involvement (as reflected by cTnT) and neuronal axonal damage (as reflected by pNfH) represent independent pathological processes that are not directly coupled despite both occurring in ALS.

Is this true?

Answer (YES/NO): YES